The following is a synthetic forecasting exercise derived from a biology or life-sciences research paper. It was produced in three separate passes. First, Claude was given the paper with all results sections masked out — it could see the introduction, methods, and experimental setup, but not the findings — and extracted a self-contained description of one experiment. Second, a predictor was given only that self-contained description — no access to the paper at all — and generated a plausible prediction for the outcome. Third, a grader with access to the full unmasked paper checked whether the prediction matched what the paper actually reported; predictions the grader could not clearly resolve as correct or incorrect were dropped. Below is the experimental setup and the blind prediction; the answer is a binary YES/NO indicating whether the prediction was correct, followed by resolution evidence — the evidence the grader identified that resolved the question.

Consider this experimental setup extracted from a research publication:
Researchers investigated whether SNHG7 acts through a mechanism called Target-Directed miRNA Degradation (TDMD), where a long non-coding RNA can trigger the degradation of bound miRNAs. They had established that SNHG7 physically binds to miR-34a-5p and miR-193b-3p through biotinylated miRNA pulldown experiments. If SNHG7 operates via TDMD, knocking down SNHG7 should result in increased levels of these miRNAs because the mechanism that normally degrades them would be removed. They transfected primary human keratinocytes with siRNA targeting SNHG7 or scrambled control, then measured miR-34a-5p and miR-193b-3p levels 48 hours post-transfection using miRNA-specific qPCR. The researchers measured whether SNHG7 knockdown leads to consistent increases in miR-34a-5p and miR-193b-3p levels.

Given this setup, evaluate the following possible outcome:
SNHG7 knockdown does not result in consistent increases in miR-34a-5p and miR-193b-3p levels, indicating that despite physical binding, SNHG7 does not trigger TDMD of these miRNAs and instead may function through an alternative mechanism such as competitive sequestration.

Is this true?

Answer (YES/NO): YES